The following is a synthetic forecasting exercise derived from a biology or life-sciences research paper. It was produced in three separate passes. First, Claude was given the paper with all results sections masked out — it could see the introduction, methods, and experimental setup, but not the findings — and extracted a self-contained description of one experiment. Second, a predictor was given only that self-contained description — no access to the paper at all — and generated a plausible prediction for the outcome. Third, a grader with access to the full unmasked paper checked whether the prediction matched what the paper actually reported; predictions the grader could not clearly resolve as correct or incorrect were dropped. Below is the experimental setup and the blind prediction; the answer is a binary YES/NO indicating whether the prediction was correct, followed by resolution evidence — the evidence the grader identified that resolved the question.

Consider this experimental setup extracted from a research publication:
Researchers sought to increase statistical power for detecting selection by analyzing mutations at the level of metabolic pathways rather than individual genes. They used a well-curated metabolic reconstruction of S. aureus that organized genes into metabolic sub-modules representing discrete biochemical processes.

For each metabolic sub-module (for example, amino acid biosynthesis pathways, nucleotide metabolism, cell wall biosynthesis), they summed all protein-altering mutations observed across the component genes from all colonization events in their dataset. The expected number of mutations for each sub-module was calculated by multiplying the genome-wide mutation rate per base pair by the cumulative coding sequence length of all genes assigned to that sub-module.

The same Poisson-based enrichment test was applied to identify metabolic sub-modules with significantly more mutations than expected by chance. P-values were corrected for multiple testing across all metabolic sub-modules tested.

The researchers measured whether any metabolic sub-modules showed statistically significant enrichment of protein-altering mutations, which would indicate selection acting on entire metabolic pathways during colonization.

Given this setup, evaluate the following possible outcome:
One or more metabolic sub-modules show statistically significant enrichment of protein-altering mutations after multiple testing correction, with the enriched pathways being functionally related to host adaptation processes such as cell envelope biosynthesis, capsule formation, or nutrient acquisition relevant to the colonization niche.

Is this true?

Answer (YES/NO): NO